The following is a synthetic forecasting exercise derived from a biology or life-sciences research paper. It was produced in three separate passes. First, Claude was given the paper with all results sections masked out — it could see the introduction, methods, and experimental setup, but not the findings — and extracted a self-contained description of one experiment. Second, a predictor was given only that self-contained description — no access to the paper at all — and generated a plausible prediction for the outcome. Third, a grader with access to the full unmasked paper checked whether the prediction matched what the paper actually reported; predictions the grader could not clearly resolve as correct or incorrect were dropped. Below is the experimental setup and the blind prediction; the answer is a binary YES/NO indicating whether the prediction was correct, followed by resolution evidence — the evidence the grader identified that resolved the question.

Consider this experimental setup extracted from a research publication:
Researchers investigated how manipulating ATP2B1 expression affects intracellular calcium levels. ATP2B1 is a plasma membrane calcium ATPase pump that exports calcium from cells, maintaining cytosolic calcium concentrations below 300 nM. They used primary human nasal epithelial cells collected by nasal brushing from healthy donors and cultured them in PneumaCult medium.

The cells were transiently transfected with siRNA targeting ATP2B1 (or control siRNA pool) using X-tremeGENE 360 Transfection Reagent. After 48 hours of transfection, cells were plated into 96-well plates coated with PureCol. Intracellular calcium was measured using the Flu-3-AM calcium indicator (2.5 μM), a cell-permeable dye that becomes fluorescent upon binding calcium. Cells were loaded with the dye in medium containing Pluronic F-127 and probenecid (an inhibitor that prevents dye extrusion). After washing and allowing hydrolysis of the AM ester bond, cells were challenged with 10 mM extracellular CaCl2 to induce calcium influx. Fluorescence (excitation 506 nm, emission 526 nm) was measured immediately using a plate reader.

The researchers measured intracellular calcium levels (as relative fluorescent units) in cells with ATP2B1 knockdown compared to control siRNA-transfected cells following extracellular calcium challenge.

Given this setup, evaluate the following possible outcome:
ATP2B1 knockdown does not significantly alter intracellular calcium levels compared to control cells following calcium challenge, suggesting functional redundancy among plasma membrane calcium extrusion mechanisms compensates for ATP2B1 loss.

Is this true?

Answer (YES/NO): YES